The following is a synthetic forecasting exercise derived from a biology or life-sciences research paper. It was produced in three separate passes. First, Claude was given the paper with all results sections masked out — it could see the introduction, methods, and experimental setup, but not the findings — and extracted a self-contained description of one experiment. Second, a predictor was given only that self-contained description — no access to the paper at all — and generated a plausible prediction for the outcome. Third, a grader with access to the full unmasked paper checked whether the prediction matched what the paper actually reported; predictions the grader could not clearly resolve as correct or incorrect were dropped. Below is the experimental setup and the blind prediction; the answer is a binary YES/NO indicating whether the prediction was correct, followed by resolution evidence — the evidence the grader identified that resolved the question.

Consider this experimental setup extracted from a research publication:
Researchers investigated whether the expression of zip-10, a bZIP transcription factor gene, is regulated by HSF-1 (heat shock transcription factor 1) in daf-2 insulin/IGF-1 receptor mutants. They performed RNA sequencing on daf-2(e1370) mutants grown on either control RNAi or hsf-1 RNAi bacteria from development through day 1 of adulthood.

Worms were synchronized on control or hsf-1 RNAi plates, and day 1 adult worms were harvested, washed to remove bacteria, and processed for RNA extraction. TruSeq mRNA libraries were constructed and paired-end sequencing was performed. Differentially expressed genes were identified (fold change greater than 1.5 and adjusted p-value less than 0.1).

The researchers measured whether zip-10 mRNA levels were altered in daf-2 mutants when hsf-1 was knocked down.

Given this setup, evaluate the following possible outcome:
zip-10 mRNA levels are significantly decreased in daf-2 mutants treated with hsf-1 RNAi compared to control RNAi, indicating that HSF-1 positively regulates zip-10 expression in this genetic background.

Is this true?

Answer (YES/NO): NO